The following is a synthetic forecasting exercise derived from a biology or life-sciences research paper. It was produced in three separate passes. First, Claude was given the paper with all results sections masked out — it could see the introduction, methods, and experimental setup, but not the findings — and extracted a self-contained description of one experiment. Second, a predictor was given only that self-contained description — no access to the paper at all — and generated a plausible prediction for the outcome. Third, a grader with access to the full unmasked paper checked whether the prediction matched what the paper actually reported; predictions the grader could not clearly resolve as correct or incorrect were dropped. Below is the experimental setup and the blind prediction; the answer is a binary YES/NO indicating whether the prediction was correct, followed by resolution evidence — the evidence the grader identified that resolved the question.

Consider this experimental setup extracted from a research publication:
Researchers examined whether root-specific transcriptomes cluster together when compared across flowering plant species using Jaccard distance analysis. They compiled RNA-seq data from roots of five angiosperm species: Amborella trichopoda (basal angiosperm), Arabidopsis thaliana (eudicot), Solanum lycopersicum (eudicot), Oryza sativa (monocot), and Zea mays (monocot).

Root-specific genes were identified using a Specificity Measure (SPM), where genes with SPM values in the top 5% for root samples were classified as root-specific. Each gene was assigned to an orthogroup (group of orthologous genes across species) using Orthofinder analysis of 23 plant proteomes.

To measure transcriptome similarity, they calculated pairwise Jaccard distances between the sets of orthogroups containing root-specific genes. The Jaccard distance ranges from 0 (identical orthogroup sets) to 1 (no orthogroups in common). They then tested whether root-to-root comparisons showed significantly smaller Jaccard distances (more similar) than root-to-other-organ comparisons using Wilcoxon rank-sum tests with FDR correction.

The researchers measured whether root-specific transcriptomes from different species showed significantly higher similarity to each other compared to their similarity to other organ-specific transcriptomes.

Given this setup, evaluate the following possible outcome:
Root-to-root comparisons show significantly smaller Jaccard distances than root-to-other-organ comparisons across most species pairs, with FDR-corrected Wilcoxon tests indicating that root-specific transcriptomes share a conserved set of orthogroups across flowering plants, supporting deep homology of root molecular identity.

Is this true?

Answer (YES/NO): YES